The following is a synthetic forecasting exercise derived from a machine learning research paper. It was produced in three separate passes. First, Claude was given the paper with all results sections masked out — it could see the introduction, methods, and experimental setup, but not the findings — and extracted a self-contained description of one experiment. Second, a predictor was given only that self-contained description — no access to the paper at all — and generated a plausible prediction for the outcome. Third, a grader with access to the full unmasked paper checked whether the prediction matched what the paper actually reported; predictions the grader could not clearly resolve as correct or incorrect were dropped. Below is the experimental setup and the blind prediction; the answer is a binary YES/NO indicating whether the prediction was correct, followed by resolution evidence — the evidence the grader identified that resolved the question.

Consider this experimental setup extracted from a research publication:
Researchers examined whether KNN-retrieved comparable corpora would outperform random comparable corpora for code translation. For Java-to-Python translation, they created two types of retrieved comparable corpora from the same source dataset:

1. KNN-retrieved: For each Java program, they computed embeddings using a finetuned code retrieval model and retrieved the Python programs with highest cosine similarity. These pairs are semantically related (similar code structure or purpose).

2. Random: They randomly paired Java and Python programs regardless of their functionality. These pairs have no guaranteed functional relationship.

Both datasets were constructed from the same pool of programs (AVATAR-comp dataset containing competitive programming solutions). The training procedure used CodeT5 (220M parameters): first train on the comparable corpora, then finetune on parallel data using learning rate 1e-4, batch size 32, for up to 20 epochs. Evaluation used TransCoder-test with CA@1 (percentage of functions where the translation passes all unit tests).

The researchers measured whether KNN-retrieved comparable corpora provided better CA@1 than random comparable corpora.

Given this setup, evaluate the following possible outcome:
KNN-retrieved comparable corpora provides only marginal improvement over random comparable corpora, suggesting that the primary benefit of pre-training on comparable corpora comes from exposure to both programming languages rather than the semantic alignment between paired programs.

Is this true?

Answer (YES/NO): YES